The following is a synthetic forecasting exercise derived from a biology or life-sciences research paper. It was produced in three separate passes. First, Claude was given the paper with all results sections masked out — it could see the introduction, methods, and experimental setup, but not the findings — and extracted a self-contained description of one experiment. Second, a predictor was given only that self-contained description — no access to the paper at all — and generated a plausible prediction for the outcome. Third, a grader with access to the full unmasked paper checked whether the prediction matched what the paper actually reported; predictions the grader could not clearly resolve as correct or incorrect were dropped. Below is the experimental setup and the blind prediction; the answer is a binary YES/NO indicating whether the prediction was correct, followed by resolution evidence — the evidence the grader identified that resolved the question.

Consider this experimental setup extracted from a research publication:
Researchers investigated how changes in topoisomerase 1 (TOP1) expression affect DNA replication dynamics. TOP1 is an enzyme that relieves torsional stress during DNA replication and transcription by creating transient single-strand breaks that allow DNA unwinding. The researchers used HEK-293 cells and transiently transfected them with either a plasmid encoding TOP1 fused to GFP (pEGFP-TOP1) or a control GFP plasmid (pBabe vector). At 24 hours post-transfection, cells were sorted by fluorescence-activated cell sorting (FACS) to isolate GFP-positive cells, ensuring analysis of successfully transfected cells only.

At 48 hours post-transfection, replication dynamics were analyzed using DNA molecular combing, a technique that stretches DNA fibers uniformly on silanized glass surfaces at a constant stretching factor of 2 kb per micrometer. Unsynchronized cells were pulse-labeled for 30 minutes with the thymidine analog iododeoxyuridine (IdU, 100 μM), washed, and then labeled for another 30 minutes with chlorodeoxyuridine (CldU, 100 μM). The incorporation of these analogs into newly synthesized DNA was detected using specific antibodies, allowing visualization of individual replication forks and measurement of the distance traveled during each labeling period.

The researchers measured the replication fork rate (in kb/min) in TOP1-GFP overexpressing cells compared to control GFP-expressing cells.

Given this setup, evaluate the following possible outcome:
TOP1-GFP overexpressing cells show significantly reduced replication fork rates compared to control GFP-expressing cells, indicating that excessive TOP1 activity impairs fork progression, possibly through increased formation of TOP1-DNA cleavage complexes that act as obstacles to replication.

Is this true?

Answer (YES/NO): NO